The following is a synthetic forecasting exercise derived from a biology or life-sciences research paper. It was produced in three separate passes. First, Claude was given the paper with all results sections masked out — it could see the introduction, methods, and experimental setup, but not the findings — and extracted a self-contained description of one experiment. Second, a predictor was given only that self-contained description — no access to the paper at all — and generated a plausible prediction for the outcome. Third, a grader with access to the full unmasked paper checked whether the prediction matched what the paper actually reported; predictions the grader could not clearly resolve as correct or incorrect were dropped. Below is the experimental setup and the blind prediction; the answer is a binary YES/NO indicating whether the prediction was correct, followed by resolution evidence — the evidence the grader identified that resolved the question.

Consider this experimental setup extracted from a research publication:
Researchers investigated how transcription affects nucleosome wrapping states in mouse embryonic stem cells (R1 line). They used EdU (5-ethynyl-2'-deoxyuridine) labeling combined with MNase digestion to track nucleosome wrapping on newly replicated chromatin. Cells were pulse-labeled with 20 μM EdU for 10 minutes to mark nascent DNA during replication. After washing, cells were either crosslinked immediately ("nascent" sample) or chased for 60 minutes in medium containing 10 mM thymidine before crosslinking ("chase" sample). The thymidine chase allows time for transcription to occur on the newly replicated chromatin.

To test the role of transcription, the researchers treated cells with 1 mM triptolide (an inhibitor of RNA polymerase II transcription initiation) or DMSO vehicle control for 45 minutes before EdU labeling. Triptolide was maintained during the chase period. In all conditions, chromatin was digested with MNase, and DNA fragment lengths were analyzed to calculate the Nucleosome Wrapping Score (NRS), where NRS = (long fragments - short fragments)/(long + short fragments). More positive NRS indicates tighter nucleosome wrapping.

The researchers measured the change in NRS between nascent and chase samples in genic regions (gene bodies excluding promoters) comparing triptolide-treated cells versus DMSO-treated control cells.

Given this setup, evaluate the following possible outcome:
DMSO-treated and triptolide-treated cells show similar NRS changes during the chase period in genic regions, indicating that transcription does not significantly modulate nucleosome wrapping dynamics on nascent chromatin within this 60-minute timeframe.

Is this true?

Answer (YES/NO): NO